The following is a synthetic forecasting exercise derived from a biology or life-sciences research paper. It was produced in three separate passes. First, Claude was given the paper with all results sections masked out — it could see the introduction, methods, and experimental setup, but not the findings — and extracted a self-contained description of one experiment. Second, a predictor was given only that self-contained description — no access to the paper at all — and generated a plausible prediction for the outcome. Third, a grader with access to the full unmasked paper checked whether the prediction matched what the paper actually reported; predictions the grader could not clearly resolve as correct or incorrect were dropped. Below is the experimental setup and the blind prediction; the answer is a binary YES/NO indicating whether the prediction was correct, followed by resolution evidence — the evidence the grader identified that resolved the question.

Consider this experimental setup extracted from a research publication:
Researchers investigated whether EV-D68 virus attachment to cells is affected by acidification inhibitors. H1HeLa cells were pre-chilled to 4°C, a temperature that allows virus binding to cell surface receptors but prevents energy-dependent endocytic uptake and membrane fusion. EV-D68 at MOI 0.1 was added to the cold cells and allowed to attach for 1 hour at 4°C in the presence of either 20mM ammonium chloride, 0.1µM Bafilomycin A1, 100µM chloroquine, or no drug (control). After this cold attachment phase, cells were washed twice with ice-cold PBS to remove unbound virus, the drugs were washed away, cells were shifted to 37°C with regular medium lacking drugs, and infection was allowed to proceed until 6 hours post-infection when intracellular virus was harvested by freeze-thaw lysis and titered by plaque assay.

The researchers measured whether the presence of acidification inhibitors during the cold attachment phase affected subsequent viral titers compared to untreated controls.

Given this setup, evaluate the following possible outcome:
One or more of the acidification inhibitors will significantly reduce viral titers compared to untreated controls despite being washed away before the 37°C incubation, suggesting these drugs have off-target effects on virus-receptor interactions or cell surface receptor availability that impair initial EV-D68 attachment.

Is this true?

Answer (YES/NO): NO